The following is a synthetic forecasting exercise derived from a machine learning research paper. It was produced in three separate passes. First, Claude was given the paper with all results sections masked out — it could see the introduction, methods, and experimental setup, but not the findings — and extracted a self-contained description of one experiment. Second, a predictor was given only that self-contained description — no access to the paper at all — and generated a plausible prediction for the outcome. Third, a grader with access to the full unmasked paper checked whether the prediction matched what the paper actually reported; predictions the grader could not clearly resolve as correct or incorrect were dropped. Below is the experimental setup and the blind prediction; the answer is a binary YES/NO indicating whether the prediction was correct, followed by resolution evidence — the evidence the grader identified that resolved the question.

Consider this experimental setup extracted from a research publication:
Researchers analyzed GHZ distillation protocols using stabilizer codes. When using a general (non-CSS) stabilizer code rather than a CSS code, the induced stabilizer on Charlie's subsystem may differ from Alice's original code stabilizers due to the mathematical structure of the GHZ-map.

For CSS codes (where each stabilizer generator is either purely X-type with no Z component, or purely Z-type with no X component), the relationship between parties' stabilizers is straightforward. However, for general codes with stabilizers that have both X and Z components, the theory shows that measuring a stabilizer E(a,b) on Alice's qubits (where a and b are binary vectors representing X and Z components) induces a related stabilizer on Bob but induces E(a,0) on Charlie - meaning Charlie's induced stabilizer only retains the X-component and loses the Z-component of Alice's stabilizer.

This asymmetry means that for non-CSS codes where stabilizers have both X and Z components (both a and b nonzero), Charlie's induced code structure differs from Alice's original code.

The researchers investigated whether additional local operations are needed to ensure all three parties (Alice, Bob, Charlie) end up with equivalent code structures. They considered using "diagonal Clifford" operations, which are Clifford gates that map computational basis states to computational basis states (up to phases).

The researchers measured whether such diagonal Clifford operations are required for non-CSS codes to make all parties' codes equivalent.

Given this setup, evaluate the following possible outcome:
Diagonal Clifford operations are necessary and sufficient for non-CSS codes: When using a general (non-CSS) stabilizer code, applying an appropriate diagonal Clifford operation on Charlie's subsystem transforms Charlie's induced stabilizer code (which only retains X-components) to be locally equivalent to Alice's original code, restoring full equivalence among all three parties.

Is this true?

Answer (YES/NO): YES